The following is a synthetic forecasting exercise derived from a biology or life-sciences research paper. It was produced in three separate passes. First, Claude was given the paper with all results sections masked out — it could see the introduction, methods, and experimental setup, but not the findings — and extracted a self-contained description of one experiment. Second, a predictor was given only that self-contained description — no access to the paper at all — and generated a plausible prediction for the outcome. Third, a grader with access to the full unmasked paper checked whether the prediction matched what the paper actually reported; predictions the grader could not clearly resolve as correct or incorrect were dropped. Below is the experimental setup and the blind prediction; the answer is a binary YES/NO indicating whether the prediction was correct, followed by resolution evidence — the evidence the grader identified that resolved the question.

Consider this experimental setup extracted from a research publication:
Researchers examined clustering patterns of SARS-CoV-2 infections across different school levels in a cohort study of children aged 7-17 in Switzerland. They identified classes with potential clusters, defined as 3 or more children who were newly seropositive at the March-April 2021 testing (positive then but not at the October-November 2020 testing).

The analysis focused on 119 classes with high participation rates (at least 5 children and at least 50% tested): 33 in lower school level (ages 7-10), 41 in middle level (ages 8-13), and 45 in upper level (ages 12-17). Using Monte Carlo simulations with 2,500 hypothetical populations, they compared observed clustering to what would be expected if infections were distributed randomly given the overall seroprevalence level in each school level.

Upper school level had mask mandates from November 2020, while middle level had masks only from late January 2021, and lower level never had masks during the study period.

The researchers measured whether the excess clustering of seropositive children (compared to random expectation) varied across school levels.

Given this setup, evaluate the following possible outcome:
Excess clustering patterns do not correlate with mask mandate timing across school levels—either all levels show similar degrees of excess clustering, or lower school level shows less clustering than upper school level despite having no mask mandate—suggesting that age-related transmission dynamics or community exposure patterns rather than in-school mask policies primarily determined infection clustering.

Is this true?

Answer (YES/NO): NO